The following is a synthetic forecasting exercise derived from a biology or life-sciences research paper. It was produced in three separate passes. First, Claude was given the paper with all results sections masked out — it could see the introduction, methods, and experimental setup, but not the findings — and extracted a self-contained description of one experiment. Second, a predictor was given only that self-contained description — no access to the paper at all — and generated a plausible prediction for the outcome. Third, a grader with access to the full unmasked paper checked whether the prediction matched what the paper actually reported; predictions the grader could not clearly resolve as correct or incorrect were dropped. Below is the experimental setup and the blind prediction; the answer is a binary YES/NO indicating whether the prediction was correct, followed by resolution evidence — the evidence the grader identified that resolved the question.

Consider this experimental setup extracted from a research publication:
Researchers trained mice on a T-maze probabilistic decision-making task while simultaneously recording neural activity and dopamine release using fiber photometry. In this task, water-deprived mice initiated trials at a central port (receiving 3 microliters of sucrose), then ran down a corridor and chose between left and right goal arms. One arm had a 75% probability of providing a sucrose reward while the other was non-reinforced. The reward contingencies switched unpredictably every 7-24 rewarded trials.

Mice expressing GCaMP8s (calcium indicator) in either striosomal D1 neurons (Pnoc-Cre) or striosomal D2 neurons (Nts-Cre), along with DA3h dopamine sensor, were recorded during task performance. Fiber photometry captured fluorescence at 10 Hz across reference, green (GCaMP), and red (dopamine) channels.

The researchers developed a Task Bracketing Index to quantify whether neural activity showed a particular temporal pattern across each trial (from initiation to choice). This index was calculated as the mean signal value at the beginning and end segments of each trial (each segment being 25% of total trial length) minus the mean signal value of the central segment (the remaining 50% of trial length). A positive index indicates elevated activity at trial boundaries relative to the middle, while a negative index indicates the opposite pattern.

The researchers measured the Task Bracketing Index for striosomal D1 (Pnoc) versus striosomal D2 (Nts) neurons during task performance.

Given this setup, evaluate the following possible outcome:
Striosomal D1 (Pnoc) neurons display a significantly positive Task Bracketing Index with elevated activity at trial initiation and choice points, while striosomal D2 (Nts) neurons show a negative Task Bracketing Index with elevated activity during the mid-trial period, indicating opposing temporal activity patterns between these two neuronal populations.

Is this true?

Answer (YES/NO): NO